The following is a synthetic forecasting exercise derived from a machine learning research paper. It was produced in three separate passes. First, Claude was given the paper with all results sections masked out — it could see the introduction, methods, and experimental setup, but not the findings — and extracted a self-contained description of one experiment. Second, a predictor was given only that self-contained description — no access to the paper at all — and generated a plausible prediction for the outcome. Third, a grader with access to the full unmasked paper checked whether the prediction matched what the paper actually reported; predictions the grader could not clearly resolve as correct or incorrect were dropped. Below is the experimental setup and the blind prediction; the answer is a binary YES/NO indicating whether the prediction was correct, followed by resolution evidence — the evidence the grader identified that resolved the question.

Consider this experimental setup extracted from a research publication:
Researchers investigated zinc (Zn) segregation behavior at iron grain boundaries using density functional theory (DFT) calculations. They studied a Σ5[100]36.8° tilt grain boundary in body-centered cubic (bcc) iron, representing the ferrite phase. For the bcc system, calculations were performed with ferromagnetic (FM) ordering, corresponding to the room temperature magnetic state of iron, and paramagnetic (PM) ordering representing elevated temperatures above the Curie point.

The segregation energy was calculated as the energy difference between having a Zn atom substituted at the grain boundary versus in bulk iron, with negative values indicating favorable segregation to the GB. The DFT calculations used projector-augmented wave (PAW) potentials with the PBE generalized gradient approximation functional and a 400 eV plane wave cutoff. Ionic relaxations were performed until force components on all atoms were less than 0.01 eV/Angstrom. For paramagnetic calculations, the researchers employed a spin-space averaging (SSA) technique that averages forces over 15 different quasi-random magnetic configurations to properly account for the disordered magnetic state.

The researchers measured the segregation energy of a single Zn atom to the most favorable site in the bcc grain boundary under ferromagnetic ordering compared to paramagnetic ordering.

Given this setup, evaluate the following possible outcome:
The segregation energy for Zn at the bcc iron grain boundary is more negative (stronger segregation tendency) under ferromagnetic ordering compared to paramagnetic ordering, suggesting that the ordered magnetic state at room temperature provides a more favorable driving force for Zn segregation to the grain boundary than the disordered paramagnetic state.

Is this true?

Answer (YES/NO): YES